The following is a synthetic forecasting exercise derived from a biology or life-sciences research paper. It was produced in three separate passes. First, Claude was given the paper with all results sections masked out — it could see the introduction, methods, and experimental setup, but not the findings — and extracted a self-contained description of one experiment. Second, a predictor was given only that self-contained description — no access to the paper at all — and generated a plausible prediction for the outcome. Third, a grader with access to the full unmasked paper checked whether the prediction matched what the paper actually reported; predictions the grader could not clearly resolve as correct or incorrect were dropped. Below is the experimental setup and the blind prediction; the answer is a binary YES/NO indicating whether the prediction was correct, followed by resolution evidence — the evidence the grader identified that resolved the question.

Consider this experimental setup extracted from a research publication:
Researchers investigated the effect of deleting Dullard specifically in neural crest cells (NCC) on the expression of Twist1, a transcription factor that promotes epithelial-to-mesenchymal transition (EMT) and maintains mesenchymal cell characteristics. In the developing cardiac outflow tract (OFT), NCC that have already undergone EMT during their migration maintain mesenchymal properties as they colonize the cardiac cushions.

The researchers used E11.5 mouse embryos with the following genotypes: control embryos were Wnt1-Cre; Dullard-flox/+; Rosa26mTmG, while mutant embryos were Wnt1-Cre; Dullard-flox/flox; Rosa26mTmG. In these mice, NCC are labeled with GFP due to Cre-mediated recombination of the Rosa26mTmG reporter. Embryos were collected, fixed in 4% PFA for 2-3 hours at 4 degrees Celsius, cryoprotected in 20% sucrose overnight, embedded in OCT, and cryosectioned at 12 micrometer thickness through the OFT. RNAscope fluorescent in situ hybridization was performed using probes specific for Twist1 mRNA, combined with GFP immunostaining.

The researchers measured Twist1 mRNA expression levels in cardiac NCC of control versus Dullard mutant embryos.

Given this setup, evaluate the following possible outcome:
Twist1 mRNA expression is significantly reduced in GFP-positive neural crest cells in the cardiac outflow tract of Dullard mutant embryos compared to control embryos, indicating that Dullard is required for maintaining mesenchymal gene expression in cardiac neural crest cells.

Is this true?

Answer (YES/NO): YES